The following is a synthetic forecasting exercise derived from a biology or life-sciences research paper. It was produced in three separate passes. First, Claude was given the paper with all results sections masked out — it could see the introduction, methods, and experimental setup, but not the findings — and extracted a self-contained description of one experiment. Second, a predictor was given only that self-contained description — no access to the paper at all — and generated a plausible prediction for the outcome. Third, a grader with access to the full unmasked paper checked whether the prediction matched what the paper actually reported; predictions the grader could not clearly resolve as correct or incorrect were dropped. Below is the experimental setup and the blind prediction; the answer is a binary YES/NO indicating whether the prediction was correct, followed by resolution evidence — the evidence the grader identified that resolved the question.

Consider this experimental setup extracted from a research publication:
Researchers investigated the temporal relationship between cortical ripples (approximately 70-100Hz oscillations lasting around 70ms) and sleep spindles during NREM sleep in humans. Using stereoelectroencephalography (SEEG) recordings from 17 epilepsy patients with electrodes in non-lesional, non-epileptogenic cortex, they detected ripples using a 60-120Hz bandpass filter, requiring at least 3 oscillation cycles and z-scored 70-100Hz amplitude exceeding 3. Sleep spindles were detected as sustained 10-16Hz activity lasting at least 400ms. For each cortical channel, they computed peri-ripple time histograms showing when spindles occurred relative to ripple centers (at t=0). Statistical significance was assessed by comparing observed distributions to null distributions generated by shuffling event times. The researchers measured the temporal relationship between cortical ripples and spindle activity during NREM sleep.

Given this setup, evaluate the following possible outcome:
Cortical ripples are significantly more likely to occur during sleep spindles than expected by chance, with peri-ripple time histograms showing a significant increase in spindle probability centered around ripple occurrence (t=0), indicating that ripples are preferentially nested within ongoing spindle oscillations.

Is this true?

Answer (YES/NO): YES